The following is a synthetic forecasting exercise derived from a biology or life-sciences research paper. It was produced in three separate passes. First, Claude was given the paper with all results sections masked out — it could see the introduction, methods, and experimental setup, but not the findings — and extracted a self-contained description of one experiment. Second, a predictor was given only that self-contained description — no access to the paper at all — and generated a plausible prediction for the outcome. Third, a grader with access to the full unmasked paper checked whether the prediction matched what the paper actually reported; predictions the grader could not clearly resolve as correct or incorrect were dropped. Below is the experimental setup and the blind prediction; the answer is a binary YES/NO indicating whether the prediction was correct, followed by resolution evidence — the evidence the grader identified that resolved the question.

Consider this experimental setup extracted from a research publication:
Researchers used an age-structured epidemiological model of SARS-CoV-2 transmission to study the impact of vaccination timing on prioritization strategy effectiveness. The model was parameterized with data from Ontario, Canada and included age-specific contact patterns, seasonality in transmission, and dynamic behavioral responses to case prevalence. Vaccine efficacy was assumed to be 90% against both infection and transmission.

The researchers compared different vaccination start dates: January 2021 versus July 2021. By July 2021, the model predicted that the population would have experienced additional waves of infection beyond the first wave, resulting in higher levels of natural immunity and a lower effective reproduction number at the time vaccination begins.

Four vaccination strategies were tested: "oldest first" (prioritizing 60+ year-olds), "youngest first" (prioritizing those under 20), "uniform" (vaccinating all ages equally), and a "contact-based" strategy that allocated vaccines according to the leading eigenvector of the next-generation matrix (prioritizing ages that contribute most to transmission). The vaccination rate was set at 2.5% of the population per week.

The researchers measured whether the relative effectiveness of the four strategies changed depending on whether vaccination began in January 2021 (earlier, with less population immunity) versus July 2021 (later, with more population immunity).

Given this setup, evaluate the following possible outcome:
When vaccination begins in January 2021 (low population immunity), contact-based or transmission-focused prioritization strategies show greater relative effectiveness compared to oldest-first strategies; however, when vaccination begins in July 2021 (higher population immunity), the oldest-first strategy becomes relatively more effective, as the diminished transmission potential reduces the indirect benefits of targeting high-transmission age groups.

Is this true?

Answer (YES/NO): NO